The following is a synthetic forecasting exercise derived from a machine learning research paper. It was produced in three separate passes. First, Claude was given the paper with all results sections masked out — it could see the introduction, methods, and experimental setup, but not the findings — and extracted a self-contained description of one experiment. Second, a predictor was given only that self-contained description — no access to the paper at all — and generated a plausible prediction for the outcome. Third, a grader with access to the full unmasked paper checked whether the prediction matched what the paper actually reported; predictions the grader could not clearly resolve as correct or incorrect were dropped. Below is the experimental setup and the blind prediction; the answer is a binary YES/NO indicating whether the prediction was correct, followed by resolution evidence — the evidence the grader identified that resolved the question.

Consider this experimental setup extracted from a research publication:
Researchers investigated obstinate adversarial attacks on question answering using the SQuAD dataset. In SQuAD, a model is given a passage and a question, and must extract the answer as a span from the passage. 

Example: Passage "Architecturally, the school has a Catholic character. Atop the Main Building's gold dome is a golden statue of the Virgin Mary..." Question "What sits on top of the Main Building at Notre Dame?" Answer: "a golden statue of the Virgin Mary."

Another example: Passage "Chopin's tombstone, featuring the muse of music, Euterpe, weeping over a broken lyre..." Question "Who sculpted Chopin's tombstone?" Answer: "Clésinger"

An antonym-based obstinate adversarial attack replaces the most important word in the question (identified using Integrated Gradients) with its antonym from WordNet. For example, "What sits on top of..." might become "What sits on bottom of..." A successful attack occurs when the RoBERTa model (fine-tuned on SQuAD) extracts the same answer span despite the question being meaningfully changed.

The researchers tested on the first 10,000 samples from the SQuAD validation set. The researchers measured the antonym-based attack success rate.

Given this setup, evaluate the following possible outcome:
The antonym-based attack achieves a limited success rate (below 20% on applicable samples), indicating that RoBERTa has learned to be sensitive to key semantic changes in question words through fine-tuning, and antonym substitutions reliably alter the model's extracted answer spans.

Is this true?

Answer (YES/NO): YES